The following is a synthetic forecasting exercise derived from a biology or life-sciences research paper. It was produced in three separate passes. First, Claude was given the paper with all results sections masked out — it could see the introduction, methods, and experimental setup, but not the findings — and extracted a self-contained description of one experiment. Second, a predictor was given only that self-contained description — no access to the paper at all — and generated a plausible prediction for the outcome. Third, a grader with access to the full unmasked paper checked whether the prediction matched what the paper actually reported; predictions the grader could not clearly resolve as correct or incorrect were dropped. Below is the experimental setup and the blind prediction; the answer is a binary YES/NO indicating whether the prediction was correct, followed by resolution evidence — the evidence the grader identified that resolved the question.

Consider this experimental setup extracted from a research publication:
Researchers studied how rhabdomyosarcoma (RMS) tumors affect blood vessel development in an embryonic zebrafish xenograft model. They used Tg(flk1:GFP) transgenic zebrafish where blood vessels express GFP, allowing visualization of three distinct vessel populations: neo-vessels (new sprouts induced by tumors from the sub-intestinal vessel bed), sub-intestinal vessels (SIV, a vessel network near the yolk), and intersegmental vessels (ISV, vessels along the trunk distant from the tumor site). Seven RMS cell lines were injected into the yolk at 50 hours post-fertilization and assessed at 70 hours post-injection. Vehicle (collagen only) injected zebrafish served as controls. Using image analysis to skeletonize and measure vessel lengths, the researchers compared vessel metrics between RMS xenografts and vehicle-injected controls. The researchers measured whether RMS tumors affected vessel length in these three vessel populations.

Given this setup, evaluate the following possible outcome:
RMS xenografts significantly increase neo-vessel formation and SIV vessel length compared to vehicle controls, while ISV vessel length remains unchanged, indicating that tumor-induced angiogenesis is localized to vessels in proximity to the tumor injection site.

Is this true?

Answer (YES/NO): YES